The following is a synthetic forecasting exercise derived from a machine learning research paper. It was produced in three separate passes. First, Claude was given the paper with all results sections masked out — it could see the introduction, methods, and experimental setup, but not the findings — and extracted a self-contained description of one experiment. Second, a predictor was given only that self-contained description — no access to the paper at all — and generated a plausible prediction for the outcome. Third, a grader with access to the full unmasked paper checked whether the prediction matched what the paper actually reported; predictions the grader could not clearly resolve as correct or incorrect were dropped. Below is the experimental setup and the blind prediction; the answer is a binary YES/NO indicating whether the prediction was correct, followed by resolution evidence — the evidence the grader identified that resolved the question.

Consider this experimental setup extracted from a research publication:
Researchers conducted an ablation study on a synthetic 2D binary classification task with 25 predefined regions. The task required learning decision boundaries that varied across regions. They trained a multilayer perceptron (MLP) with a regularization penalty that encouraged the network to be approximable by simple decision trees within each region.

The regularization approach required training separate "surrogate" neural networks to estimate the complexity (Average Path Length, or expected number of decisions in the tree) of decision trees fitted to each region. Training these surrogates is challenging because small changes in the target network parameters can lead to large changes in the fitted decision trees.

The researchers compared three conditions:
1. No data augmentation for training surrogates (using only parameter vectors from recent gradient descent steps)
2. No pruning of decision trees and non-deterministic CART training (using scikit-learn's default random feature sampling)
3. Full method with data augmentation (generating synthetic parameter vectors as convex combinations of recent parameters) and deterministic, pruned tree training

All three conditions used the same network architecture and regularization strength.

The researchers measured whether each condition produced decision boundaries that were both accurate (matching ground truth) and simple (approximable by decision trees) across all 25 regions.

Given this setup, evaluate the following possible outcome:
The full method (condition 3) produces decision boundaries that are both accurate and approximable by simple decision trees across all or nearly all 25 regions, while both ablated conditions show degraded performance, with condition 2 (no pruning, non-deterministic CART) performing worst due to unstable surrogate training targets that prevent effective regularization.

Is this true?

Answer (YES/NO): YES